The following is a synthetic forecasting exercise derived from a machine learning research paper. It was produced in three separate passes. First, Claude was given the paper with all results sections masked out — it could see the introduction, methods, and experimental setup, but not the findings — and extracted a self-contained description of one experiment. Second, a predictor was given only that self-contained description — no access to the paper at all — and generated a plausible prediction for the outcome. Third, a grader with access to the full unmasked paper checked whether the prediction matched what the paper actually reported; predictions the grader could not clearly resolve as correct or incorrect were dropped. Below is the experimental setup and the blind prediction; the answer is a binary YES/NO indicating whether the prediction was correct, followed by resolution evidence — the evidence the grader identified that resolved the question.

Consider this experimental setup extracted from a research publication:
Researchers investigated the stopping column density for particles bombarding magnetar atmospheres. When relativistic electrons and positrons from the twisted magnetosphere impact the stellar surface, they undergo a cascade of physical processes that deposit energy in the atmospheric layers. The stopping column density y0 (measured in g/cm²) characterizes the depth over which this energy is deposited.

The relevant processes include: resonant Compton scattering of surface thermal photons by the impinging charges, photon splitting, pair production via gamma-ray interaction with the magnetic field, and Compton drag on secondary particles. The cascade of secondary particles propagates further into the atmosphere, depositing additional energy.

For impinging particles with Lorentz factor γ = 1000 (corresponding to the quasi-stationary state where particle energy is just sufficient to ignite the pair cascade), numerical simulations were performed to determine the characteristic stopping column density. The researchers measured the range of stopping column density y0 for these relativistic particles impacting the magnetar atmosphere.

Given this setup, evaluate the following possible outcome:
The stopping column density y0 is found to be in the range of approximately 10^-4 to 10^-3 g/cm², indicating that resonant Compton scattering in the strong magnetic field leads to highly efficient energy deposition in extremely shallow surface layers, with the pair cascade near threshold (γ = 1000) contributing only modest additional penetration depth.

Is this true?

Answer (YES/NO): NO